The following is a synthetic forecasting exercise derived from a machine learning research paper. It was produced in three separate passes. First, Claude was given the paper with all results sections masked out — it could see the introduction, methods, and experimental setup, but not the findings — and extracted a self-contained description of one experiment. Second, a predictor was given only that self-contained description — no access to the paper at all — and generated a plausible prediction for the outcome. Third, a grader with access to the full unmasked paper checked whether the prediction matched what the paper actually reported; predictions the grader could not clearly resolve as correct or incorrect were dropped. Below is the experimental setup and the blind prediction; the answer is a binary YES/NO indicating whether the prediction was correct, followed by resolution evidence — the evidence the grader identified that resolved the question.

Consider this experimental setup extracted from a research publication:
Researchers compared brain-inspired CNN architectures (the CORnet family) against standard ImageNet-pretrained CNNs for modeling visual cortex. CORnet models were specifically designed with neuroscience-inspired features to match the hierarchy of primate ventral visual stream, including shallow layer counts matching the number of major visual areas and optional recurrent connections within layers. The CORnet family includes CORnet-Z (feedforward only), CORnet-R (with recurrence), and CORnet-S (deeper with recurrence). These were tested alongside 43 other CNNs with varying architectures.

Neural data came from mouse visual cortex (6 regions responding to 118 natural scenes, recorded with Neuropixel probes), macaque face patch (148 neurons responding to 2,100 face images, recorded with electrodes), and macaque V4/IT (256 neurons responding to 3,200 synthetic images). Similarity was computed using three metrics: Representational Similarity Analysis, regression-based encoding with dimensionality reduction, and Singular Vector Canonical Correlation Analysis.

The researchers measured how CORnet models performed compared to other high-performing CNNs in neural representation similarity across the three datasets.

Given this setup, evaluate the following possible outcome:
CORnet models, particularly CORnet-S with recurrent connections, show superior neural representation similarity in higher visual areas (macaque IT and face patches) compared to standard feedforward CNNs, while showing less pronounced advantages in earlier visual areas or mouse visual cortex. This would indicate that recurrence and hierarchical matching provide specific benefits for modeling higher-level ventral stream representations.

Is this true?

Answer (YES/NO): NO